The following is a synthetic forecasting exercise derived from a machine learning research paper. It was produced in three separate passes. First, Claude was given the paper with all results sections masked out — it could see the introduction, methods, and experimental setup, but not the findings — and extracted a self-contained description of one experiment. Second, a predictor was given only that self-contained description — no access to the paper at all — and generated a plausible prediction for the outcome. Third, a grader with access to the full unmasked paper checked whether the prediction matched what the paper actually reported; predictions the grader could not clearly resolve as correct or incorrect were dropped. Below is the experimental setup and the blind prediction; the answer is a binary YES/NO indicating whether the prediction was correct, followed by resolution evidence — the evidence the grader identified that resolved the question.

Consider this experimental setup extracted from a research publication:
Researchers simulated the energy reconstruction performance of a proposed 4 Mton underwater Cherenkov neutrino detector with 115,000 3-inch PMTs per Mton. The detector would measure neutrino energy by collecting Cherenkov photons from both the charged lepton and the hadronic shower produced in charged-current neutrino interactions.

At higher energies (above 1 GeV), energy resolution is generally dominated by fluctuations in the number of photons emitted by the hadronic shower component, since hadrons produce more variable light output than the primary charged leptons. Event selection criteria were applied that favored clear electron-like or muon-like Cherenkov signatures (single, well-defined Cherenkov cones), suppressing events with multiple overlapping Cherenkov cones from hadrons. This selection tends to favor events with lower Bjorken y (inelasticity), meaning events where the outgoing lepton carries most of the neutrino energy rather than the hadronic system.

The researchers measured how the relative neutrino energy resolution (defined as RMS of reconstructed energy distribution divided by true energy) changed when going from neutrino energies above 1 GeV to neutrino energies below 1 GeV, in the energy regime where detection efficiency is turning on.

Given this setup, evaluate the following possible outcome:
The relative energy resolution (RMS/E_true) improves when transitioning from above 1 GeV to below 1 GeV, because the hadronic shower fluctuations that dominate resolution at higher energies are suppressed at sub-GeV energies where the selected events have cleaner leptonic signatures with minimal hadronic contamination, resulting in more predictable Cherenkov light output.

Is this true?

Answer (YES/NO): YES